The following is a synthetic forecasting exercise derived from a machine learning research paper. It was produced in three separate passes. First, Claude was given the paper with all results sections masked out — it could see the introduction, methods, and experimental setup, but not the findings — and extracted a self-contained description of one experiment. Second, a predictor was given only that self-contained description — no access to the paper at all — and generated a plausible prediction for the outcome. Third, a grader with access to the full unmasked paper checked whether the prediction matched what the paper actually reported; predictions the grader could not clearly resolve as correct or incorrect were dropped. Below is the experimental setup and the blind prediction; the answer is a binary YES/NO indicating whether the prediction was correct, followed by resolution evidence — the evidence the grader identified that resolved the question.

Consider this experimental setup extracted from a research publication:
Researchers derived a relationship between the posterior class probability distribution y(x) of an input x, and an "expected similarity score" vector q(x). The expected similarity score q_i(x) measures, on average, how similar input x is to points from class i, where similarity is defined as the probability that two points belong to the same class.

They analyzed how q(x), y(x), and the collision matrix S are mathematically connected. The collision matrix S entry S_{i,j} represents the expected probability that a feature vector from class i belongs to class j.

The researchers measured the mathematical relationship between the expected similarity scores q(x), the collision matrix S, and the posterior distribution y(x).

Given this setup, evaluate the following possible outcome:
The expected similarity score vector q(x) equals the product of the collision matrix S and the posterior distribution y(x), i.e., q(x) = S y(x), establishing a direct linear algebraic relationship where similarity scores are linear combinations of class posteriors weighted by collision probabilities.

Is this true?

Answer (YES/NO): YES